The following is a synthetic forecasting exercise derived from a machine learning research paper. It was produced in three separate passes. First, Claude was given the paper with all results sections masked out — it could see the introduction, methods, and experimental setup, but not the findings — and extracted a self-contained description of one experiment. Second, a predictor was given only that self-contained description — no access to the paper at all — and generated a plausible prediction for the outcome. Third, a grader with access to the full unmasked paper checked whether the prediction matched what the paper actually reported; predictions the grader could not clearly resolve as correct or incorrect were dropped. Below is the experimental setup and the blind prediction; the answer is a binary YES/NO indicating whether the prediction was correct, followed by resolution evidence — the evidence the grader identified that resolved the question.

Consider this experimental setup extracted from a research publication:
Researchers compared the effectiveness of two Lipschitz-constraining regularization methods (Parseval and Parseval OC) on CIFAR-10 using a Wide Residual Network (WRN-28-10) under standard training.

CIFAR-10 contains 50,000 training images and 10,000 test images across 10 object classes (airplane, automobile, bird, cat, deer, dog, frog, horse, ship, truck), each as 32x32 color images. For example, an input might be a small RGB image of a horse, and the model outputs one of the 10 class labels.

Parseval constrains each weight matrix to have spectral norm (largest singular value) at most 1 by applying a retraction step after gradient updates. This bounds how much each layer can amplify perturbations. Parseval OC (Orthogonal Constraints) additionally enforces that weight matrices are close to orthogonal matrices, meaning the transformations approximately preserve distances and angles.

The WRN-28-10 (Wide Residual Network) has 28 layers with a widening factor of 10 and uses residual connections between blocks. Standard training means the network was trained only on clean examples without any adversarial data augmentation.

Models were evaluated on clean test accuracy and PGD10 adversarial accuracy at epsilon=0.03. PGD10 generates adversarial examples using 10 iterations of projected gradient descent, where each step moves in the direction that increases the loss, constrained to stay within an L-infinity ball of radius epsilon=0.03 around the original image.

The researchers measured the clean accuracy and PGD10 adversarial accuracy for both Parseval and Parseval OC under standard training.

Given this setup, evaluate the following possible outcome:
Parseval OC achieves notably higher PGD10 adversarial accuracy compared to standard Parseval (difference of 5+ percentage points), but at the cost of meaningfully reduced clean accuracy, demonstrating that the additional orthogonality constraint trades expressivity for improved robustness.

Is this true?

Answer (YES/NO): NO